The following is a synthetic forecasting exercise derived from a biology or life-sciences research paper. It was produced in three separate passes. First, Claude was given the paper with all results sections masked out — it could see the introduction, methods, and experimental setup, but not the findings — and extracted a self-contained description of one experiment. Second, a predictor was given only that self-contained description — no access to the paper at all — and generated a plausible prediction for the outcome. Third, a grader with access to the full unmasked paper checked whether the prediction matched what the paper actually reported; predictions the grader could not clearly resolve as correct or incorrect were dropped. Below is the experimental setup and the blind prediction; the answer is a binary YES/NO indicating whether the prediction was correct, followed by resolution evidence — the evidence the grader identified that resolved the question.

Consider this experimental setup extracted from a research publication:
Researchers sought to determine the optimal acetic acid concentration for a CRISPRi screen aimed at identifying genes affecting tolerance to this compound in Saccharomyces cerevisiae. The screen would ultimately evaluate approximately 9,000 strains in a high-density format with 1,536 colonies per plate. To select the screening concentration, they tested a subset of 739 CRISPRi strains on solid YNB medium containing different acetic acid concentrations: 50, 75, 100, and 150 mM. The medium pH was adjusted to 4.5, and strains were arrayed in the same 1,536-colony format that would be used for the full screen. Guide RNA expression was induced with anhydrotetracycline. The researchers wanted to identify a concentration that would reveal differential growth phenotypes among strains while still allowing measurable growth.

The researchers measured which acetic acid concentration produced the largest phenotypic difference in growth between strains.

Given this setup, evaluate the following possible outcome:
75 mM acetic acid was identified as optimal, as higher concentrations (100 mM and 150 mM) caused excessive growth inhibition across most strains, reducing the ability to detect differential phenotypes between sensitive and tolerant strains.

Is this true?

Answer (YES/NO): NO